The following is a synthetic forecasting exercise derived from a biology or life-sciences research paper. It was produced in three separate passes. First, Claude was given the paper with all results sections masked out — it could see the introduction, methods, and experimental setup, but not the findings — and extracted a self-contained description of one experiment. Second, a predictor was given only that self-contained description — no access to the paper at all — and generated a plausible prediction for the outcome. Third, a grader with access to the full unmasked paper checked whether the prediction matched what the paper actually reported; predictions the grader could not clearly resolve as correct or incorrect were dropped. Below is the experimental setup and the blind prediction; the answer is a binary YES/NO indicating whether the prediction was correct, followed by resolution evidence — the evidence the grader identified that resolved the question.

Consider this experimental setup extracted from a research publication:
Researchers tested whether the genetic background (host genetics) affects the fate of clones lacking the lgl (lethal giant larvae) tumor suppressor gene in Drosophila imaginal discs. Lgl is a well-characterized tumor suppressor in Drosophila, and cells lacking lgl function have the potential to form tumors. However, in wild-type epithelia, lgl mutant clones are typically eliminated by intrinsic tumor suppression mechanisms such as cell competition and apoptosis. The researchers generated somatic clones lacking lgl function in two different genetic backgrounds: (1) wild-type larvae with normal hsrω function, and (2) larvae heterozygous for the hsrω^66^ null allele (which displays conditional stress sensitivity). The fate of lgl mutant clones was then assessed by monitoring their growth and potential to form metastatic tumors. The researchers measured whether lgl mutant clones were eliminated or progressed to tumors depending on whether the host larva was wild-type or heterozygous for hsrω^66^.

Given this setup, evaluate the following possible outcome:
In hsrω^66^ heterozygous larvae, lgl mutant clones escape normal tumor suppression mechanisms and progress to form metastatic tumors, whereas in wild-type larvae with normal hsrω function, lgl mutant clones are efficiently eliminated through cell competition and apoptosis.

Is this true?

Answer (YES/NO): YES